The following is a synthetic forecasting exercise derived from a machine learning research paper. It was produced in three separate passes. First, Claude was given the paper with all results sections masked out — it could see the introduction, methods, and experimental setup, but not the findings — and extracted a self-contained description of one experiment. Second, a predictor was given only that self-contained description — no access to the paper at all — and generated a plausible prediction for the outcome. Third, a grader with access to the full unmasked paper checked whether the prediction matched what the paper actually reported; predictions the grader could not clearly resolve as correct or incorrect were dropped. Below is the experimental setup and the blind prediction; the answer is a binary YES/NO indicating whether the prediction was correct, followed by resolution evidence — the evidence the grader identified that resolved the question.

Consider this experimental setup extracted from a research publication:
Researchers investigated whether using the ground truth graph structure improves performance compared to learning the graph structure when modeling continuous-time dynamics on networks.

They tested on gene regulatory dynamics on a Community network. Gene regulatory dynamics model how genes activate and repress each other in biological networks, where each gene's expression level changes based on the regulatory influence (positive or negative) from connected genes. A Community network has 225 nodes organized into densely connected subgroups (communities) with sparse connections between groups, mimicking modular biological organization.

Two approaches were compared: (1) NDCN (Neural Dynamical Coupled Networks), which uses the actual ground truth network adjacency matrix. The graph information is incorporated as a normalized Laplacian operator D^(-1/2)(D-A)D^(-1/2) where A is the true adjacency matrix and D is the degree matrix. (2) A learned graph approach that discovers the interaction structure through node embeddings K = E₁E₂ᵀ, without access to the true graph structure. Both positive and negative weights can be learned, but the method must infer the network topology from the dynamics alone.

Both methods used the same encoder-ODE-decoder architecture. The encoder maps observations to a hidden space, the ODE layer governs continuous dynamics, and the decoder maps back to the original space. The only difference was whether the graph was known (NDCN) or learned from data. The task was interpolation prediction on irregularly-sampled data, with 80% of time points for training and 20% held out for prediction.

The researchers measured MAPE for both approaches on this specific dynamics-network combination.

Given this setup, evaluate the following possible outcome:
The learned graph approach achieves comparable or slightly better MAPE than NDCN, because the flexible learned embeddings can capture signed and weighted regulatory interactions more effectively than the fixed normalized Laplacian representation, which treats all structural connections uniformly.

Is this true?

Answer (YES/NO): NO